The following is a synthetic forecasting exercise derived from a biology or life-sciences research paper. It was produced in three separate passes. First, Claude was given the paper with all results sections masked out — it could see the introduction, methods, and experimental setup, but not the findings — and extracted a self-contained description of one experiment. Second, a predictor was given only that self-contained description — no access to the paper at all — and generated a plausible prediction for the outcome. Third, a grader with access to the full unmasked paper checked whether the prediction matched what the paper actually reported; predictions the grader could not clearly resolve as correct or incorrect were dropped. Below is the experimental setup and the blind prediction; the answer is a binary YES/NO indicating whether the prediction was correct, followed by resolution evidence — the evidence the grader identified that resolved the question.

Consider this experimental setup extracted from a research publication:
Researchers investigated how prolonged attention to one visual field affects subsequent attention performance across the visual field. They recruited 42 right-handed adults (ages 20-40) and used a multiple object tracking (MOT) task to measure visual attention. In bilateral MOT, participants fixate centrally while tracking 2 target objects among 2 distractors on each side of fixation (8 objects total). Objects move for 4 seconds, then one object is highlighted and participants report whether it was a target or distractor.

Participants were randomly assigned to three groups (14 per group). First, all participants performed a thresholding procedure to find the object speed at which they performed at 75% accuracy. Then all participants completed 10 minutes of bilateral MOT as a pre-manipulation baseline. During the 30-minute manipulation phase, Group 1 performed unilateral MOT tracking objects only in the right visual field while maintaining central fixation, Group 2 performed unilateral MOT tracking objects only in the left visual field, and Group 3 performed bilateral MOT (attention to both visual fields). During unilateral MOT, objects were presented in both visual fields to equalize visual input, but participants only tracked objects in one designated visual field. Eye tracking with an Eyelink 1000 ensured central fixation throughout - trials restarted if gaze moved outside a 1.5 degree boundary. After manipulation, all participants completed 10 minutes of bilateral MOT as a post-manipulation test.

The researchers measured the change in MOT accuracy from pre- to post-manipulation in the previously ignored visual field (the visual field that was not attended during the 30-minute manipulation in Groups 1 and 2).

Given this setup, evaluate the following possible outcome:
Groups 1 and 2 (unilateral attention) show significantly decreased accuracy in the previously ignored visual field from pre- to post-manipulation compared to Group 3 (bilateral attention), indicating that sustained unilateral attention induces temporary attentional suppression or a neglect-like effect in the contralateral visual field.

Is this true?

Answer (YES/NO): NO